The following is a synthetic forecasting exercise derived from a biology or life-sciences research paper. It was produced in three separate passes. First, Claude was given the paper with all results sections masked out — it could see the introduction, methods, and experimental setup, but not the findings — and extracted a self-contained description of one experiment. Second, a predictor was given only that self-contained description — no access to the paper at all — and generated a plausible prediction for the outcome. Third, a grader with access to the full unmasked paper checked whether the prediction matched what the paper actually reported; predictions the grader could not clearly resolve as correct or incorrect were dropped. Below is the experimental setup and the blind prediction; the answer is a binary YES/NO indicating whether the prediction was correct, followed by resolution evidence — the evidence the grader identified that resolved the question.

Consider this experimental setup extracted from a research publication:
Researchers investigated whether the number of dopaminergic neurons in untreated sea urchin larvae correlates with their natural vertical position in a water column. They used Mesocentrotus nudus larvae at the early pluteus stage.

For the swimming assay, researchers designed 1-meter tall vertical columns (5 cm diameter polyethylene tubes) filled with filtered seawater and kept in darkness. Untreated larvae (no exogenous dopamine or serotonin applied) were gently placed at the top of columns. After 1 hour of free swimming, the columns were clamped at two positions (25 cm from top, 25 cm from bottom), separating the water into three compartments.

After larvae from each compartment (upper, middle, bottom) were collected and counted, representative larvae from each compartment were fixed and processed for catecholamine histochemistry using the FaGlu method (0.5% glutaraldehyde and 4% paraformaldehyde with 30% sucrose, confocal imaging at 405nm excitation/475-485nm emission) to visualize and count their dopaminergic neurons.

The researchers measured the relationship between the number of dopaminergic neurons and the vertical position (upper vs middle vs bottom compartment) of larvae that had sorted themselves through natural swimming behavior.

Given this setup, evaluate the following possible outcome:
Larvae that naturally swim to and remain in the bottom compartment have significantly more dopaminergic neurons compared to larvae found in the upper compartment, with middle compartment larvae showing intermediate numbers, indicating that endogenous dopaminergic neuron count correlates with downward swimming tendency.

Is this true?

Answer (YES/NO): YES